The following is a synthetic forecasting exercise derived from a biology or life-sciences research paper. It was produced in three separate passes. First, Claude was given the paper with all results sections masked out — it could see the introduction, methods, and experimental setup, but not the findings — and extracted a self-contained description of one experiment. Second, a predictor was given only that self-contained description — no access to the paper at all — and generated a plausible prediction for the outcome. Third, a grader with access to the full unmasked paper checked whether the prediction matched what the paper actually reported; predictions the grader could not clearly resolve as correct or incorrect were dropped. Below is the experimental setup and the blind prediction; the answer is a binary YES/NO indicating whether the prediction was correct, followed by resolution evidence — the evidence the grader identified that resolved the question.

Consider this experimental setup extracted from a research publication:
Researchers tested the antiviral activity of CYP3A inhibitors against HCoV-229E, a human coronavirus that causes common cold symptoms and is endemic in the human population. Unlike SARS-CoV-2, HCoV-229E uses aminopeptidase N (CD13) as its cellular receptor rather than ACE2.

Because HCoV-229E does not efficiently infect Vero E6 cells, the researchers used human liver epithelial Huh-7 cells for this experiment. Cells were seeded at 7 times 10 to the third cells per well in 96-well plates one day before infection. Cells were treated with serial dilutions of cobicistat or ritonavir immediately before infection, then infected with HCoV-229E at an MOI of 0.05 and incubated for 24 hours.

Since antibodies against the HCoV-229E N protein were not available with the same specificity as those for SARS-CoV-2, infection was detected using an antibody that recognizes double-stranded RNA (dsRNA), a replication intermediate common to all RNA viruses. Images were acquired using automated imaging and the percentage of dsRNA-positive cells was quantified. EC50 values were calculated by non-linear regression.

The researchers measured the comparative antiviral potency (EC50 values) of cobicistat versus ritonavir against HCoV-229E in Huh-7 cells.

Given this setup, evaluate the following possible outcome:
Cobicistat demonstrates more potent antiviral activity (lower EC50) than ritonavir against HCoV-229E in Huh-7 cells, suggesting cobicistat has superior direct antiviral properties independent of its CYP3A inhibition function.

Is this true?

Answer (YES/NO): YES